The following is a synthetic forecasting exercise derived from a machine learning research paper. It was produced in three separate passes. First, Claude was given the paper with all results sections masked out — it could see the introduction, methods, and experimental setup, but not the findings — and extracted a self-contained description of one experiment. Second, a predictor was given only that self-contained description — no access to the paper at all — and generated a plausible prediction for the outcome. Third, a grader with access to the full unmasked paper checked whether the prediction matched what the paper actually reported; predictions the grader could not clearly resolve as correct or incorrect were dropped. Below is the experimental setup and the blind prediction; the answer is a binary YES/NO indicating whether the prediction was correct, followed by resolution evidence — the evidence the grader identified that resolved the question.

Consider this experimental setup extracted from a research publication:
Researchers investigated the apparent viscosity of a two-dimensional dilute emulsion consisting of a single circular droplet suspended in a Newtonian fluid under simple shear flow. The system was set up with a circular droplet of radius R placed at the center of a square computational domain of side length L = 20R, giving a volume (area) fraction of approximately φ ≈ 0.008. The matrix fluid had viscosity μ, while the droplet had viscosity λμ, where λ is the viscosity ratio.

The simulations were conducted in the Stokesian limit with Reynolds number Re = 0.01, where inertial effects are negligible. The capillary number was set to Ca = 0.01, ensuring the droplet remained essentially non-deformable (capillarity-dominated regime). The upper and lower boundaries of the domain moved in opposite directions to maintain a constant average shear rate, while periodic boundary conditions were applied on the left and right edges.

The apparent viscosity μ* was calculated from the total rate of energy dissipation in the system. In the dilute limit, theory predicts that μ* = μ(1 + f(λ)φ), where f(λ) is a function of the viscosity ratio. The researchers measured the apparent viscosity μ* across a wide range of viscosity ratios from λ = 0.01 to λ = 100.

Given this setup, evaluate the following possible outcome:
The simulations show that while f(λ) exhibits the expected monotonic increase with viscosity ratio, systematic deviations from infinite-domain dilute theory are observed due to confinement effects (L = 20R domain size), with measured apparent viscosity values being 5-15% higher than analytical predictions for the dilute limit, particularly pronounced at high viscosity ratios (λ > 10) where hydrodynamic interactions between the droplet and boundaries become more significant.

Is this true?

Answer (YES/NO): NO